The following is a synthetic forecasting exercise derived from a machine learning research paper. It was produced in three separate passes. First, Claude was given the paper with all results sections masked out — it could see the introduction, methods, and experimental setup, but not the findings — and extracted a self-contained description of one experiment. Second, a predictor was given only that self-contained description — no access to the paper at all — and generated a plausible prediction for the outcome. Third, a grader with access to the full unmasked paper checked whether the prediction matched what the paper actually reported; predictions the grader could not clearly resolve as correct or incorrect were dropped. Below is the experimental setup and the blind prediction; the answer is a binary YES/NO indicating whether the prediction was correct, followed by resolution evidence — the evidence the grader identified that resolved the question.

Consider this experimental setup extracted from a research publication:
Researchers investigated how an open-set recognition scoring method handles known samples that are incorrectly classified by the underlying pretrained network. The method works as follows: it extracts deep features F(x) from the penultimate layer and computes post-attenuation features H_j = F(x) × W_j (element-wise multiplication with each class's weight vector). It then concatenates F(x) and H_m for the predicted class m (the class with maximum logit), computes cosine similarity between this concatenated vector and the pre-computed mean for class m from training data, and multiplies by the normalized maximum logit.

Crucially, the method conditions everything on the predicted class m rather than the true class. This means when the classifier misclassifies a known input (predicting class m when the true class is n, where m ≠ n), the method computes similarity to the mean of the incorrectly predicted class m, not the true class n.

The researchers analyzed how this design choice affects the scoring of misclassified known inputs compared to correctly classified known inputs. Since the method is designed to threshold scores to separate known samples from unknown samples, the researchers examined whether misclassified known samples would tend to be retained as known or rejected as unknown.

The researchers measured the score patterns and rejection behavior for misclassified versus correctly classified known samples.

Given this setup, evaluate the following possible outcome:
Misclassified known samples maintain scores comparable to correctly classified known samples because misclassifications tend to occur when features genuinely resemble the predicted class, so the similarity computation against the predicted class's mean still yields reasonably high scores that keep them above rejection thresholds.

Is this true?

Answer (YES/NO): NO